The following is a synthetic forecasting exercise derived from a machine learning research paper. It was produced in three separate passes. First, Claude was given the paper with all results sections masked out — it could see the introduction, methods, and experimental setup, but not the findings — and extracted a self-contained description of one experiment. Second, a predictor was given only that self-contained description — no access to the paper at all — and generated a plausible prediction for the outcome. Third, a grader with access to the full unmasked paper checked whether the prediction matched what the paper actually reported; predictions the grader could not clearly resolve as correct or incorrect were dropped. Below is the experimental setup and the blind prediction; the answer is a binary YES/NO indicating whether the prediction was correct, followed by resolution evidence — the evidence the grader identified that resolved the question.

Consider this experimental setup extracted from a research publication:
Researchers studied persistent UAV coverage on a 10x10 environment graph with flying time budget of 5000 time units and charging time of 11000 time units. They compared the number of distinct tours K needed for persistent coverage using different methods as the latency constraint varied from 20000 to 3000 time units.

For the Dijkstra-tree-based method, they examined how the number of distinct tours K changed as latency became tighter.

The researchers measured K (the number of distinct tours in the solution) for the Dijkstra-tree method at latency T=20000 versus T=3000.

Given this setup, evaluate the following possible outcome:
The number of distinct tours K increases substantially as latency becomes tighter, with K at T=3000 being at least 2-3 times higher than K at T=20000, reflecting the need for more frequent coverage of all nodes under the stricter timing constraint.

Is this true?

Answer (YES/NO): NO